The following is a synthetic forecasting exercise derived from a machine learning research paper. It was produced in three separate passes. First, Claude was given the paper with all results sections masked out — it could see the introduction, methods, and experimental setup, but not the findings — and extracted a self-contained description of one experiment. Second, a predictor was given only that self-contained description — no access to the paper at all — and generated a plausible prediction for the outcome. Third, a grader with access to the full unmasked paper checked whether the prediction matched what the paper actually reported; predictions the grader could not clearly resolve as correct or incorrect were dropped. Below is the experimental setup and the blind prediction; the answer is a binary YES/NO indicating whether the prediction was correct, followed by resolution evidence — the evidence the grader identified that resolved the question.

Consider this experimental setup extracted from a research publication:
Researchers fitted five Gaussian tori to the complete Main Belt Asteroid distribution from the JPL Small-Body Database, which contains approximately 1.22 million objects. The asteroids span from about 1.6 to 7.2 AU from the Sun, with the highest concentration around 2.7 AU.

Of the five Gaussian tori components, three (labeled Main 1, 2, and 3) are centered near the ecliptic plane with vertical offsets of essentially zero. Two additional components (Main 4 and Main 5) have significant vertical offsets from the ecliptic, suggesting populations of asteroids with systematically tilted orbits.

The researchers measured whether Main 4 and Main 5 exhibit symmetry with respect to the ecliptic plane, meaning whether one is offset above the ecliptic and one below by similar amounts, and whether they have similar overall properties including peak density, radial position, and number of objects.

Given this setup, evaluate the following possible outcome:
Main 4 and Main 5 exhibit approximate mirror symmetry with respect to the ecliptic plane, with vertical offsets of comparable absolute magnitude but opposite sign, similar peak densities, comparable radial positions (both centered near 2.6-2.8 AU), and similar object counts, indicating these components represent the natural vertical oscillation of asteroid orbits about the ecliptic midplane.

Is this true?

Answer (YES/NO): NO